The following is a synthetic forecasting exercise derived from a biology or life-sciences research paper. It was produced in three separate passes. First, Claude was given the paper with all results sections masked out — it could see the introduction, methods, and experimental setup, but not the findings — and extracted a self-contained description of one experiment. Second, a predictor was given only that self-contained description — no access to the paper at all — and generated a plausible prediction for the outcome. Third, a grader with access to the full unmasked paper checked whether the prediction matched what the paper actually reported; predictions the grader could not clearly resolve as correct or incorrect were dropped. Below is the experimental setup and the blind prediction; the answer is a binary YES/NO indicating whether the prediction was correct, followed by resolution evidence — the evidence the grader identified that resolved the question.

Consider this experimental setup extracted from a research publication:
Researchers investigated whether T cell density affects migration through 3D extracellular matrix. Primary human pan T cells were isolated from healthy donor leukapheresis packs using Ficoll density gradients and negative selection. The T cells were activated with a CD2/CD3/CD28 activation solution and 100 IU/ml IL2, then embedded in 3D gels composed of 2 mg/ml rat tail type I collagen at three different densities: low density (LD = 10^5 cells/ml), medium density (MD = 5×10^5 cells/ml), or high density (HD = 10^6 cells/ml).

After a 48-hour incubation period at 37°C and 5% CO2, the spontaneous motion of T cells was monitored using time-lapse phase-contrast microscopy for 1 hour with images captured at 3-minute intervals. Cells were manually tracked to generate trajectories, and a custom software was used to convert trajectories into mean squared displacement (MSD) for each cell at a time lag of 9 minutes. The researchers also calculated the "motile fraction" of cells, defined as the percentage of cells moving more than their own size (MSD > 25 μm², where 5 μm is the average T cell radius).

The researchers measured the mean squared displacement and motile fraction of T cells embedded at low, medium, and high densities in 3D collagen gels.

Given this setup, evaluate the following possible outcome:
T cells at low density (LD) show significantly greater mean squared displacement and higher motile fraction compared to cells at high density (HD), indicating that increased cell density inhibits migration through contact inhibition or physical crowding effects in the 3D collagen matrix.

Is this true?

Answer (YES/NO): NO